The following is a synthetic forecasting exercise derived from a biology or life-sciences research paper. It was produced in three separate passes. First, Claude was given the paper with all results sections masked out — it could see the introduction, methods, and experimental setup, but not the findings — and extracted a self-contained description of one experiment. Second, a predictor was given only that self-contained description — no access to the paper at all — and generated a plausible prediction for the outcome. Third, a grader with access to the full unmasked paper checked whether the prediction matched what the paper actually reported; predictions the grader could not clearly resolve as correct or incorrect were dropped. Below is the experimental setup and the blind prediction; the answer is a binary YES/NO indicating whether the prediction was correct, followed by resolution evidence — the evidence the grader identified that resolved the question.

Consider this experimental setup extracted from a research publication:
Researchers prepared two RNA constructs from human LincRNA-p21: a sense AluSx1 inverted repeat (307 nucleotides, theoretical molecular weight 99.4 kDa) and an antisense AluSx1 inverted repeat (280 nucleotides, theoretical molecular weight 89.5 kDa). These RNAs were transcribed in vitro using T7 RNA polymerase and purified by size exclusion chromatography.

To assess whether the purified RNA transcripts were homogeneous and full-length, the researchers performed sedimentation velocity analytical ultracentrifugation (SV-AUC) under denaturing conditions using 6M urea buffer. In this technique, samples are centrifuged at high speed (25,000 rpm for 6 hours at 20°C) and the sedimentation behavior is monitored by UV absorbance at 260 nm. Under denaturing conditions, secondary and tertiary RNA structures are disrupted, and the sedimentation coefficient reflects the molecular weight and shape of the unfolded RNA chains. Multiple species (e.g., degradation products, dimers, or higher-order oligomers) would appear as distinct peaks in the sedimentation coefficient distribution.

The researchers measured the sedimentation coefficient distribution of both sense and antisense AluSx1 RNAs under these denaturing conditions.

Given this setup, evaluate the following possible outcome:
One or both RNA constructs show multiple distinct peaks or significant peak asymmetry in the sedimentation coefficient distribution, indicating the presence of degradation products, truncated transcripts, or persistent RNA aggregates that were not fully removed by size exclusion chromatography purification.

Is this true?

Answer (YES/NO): NO